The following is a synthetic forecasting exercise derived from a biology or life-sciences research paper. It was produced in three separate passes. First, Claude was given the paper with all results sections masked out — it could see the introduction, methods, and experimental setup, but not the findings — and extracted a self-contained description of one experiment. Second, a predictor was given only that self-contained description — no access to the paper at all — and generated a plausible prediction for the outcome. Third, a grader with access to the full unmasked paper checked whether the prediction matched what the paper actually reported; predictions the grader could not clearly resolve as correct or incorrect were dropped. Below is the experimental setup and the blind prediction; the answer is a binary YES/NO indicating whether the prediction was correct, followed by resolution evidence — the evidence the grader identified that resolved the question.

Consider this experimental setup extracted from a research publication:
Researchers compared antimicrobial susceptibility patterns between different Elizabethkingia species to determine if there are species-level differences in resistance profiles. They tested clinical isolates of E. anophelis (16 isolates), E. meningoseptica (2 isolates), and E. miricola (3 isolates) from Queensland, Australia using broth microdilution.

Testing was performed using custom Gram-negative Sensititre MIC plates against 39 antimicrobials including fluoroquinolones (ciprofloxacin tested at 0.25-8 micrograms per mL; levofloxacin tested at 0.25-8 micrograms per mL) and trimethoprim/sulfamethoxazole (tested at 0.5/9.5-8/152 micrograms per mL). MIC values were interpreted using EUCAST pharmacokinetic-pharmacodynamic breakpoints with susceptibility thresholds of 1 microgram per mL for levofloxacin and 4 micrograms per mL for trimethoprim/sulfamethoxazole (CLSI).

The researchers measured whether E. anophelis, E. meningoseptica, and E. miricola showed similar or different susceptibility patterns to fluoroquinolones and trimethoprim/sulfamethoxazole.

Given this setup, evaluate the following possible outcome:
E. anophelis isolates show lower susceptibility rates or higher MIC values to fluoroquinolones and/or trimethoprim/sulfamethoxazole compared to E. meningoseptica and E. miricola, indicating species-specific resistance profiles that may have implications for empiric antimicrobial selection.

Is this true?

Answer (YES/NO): NO